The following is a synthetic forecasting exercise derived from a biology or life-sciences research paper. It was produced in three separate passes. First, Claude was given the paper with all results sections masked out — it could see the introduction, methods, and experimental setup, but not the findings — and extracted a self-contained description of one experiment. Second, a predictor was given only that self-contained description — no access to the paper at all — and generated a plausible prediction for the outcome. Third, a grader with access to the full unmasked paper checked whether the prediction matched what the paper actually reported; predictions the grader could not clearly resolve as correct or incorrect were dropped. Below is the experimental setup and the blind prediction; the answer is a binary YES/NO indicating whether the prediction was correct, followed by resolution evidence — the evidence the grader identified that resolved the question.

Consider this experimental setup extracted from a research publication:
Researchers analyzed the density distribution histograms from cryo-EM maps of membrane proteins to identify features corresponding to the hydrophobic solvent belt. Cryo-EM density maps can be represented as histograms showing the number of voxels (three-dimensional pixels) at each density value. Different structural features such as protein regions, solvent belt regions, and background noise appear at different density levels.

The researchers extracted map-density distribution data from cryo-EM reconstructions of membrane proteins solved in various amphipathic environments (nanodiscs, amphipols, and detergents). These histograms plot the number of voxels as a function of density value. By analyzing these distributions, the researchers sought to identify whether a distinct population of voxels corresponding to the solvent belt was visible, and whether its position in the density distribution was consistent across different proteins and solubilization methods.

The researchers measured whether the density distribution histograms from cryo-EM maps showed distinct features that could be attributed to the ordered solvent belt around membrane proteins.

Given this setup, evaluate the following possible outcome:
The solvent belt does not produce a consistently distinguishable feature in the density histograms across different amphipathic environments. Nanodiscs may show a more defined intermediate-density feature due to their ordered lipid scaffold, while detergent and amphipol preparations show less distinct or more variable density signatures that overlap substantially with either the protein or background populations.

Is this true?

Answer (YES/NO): NO